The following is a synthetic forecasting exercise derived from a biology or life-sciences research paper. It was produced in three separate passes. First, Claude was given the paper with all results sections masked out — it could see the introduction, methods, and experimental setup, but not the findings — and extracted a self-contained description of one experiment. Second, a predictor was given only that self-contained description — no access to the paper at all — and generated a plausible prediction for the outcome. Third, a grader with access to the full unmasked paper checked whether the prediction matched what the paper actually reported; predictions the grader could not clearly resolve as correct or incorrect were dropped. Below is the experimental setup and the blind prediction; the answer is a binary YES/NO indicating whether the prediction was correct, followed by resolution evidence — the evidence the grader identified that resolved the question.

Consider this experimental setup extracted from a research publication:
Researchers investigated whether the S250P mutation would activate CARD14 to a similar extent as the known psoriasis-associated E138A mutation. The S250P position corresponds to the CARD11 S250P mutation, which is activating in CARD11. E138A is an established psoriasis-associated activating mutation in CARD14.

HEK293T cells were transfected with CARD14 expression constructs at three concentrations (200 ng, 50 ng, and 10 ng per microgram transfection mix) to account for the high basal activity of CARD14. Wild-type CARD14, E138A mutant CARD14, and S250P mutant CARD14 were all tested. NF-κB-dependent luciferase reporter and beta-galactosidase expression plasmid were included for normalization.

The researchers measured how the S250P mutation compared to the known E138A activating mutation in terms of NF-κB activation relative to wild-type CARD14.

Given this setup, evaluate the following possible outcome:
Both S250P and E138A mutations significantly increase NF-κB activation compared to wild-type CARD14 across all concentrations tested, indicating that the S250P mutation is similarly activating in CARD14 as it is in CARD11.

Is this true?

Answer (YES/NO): NO